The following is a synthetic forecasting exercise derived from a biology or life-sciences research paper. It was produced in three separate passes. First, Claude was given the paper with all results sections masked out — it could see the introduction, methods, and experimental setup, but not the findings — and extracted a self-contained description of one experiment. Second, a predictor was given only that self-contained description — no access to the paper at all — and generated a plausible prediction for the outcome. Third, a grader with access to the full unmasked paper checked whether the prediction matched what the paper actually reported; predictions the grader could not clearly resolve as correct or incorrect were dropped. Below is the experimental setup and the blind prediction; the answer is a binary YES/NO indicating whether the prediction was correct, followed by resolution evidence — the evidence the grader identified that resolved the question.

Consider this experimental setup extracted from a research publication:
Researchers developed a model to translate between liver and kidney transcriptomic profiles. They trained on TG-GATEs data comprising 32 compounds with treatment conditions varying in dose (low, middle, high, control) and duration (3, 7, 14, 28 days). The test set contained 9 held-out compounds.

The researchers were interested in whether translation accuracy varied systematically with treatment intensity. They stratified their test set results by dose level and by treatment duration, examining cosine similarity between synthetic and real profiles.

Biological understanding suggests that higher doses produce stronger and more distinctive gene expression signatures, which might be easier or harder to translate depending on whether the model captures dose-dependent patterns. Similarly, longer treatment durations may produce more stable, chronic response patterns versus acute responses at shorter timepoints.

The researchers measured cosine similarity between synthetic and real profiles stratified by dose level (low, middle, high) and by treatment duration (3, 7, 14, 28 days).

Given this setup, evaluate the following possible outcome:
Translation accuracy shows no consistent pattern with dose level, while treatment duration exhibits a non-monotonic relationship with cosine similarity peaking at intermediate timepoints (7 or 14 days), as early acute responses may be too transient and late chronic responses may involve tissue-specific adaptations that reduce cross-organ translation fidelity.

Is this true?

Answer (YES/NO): NO